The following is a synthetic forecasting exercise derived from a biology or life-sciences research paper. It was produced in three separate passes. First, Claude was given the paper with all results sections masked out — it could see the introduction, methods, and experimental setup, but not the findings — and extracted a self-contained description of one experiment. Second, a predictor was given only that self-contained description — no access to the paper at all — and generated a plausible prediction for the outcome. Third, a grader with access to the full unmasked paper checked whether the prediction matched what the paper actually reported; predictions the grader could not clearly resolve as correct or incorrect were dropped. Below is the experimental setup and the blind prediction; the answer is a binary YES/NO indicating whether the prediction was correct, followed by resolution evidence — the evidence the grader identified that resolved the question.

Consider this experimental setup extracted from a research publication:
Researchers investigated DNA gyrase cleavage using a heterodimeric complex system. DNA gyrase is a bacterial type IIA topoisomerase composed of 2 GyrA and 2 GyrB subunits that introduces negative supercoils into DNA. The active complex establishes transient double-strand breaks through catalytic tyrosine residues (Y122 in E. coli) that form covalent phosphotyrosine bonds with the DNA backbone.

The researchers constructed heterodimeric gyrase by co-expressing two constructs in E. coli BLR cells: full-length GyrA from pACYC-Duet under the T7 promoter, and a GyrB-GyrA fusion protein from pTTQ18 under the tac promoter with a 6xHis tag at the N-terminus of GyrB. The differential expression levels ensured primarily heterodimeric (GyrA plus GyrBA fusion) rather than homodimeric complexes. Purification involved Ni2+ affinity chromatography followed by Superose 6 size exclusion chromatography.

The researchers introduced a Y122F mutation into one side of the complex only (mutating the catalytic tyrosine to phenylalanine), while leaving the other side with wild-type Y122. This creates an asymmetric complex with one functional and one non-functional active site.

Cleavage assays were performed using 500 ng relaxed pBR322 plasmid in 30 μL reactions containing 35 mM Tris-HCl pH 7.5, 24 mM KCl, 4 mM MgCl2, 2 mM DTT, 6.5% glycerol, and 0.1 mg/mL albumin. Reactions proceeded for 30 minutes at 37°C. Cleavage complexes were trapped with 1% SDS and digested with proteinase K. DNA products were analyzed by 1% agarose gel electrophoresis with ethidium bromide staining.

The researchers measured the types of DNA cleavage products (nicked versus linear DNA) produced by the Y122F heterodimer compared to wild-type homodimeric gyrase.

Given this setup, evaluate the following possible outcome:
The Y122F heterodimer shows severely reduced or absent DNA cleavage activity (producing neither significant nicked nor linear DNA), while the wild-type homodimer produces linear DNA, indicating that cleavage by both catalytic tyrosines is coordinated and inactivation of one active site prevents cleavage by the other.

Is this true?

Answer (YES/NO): NO